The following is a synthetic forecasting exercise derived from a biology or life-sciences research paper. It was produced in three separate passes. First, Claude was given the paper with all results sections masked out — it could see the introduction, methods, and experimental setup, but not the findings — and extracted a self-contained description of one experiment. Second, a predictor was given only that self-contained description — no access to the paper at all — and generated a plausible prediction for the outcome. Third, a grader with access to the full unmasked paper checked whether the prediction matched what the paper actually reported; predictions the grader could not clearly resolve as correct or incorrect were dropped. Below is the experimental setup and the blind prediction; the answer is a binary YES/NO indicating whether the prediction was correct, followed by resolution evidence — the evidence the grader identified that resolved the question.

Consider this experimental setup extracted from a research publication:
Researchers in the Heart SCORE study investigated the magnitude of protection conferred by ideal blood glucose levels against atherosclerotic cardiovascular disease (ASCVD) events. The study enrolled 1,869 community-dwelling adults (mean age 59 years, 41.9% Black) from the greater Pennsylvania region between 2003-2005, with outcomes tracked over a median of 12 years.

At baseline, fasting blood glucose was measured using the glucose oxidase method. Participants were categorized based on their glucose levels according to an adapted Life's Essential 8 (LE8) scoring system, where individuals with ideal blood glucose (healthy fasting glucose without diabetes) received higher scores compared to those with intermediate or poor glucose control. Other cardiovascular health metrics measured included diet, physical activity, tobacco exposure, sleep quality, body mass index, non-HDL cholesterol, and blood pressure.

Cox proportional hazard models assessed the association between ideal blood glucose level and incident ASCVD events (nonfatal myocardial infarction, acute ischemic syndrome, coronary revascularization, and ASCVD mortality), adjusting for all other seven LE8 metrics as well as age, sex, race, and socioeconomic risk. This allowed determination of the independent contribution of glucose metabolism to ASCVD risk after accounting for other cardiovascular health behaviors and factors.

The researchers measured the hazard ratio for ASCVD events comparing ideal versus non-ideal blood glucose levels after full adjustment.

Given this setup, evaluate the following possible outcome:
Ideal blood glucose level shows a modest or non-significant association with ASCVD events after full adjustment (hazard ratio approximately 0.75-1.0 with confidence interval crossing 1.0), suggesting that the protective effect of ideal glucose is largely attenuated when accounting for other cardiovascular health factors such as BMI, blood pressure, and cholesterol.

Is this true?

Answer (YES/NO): NO